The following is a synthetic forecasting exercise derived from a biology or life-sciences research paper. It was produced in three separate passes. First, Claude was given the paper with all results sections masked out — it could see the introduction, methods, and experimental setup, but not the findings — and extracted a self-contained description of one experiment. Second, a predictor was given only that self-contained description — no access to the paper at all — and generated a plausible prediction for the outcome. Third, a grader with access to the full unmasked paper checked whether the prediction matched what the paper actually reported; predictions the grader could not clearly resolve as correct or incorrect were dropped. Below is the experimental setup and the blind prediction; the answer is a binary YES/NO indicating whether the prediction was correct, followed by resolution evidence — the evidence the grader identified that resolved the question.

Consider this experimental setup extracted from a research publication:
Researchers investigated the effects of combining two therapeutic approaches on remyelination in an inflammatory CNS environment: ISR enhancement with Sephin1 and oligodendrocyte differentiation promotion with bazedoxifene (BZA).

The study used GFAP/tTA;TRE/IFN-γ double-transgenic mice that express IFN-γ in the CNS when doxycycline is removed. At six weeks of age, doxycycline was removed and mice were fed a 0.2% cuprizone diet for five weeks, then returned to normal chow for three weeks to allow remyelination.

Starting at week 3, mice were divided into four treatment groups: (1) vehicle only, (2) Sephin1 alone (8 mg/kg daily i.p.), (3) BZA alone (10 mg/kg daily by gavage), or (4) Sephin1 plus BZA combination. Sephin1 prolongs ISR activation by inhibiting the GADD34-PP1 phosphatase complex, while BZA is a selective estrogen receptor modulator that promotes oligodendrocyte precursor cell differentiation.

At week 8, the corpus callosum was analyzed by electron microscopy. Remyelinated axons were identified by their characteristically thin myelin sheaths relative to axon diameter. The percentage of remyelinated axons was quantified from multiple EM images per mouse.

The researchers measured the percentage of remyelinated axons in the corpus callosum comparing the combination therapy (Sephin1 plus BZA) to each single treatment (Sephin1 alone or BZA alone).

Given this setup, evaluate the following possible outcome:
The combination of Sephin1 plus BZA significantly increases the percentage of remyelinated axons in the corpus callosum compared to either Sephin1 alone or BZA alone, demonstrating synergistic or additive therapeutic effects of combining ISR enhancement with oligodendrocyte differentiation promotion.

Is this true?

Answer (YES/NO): NO